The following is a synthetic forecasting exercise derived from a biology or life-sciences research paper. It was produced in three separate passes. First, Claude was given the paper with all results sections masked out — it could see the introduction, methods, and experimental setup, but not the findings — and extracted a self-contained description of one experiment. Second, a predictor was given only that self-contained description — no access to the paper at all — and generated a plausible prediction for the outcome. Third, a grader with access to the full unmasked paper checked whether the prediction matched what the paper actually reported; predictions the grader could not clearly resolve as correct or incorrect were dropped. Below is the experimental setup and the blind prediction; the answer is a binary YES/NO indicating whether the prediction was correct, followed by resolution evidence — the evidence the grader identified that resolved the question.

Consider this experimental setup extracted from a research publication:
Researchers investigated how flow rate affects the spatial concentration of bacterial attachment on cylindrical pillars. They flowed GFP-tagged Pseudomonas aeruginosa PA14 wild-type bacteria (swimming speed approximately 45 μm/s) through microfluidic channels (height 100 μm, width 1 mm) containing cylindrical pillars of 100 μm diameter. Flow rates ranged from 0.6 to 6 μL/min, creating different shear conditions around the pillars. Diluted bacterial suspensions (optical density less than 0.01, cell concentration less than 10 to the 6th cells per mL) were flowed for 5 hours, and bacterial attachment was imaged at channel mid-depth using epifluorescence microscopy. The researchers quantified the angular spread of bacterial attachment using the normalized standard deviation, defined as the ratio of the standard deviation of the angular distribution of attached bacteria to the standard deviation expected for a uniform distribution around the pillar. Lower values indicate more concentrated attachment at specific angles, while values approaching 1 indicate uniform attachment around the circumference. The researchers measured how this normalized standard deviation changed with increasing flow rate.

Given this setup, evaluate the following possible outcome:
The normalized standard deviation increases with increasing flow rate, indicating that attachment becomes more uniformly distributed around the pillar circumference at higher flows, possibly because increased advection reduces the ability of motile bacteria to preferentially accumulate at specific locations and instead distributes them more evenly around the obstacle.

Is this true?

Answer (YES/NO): NO